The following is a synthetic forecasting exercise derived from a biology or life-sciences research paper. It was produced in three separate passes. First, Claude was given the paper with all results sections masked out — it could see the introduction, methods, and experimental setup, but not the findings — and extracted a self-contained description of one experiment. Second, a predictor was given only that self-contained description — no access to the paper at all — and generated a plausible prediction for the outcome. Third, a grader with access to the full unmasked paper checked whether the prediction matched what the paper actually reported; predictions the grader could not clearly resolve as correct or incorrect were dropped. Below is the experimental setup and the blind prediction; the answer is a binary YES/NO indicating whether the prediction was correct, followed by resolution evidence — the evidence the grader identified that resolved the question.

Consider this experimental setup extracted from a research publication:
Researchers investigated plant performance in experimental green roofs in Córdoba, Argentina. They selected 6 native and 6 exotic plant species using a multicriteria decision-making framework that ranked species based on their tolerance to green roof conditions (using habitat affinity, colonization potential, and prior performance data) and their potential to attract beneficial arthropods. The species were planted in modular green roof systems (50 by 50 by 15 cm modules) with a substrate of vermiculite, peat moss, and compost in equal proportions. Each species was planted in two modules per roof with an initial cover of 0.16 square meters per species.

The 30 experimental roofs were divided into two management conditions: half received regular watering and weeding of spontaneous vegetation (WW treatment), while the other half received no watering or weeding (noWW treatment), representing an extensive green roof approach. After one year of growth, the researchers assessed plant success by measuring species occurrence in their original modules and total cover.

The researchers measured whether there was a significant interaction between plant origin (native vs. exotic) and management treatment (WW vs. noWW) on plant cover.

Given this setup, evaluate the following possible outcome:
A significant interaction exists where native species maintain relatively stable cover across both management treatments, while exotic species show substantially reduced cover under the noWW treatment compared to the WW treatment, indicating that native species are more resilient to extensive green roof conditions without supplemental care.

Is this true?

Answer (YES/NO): NO